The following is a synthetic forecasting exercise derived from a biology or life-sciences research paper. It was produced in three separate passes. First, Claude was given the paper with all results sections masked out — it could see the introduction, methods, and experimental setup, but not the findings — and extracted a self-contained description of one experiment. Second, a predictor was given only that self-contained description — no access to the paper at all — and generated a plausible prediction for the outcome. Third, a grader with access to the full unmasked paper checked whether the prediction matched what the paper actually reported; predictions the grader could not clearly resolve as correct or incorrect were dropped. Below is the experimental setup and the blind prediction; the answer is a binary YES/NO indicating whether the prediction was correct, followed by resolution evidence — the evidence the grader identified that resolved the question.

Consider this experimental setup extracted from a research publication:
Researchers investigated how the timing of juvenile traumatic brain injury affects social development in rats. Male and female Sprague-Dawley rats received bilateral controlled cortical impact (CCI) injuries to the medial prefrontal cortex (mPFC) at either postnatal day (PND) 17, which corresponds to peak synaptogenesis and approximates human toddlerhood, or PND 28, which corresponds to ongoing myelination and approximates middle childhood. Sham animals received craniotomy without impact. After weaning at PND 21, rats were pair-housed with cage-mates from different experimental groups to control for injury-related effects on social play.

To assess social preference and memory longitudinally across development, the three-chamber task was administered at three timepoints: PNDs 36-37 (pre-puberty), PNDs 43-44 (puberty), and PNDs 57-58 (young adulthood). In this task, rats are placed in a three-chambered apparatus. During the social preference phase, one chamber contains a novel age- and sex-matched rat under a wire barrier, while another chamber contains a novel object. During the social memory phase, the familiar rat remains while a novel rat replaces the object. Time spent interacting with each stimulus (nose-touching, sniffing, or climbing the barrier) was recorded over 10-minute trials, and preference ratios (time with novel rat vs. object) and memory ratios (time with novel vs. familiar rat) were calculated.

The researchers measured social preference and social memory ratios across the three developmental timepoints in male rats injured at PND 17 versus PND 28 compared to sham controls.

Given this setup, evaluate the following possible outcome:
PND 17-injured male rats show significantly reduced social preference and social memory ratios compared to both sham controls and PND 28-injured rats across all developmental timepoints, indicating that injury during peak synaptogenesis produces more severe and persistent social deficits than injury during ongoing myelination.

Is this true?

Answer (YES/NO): NO